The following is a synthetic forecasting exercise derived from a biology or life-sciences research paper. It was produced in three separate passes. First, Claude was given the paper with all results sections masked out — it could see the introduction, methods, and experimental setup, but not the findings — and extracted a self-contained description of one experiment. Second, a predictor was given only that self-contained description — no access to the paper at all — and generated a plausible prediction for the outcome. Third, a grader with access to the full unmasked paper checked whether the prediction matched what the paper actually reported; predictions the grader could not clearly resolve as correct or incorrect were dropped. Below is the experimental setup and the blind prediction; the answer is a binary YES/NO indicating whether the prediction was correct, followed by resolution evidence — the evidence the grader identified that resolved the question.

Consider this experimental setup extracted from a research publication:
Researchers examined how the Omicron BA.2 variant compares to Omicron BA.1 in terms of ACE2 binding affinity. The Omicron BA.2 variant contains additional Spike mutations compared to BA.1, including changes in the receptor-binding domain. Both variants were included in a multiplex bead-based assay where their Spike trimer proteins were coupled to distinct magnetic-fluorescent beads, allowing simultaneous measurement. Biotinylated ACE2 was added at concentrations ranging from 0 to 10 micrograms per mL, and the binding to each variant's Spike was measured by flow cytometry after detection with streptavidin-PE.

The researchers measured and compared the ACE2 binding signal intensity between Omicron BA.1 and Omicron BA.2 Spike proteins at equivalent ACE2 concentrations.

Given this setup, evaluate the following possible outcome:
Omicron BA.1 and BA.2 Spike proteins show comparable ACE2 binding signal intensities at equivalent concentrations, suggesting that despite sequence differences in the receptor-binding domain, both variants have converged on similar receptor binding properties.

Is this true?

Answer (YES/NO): NO